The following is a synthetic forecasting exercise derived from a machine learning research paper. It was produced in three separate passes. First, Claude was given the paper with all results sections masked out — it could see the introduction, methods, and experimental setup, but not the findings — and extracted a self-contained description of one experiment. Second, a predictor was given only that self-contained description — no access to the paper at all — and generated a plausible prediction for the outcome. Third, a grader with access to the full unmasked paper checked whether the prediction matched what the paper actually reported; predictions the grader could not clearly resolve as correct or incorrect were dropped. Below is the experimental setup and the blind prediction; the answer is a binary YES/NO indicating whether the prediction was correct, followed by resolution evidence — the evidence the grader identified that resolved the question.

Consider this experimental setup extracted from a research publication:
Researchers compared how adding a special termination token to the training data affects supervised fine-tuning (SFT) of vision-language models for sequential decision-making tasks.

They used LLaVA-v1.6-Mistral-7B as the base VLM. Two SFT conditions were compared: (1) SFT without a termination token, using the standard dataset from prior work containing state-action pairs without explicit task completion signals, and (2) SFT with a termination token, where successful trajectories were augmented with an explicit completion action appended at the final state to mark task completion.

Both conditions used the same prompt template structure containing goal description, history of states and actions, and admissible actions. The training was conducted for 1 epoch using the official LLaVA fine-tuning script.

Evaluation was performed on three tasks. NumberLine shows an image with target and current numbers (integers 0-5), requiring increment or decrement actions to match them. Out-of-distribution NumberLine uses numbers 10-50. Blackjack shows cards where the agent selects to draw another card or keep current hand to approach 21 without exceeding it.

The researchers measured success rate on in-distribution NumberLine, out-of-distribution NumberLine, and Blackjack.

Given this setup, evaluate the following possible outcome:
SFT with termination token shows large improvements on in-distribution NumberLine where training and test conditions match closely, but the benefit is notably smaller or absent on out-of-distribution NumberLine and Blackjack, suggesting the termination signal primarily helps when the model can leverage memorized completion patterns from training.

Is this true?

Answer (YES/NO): NO